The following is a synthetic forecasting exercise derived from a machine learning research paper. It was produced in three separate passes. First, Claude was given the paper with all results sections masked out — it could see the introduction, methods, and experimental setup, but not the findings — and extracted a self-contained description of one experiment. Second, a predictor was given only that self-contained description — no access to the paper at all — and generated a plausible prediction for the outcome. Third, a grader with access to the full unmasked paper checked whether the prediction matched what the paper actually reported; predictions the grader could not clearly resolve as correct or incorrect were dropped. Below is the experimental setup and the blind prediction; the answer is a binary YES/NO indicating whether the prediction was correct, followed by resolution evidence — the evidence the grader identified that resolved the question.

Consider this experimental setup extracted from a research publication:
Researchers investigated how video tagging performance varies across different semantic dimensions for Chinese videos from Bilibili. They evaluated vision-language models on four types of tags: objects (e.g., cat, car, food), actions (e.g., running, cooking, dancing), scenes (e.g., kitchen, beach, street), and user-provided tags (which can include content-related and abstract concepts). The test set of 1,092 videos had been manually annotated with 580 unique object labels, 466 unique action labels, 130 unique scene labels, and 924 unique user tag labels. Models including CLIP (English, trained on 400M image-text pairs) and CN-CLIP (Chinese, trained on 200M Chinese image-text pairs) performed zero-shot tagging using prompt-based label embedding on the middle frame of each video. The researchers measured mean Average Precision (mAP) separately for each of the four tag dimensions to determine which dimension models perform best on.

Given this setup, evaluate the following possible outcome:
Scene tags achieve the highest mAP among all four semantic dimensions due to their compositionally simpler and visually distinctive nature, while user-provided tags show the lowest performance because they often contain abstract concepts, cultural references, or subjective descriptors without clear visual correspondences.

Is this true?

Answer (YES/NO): NO